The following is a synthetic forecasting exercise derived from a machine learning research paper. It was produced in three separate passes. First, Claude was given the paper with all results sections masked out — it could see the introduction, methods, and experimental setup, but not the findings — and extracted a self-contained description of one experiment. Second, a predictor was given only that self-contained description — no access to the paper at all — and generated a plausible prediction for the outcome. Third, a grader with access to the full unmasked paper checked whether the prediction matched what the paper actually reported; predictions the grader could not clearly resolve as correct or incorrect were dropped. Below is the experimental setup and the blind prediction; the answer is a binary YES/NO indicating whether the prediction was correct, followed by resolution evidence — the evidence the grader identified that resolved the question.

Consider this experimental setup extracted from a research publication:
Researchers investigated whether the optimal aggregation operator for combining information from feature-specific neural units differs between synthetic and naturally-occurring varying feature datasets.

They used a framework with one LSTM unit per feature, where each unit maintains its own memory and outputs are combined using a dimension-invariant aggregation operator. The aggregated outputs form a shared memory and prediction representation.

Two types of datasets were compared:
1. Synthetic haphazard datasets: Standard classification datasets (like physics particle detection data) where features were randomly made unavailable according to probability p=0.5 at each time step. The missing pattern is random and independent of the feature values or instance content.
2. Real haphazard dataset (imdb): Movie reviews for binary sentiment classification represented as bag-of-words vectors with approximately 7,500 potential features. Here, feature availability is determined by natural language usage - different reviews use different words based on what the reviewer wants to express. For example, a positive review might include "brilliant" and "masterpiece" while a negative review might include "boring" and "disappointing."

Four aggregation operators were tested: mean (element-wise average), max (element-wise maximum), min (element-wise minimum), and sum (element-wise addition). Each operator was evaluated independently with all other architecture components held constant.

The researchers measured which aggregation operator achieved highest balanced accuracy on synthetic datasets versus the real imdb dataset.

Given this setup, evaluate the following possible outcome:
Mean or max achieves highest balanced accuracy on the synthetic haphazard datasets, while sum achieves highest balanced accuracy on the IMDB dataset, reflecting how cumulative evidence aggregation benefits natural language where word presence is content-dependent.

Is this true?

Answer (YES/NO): NO